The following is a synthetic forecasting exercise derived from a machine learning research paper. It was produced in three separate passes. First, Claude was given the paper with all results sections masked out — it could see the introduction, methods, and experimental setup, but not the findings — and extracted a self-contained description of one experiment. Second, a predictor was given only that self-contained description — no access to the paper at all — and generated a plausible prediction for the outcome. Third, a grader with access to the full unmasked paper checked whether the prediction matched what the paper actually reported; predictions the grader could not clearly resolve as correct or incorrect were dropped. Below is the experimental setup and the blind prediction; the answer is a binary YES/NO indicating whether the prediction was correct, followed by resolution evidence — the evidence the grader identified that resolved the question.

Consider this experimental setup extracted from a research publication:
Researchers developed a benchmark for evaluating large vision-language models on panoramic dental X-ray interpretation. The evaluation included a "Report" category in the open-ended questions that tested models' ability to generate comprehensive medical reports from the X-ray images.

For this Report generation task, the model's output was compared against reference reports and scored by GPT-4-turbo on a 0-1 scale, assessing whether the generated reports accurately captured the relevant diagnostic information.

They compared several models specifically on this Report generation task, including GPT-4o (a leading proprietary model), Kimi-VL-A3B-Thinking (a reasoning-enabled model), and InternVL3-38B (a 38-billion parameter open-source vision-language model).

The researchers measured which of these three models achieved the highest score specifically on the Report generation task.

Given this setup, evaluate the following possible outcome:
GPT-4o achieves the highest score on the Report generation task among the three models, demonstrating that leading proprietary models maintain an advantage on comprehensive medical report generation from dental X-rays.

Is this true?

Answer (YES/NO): NO